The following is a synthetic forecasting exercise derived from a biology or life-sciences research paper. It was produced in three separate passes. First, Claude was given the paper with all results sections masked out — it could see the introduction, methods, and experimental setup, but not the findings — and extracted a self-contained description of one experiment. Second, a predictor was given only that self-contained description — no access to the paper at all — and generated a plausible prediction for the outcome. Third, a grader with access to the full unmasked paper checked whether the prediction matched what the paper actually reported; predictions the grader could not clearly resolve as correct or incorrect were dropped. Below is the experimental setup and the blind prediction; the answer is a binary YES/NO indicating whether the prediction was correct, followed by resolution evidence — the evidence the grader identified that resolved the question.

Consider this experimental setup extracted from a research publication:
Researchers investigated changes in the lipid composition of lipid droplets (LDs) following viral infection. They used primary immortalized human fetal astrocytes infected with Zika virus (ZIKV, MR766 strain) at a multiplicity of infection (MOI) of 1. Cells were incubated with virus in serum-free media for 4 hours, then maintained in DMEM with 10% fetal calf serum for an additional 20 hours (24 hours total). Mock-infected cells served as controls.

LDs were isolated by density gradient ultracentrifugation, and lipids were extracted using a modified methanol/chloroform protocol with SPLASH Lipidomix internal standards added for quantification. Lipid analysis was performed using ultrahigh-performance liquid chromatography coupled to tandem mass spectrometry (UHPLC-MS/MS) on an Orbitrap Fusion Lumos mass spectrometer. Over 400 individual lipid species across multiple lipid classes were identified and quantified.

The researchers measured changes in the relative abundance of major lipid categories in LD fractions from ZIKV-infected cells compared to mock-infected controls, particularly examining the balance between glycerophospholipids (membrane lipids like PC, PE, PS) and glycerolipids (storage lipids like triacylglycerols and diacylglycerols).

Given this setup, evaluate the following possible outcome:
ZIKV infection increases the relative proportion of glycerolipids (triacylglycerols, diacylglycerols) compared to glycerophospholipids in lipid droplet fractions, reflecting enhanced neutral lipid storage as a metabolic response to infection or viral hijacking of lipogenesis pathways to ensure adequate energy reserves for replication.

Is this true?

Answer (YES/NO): YES